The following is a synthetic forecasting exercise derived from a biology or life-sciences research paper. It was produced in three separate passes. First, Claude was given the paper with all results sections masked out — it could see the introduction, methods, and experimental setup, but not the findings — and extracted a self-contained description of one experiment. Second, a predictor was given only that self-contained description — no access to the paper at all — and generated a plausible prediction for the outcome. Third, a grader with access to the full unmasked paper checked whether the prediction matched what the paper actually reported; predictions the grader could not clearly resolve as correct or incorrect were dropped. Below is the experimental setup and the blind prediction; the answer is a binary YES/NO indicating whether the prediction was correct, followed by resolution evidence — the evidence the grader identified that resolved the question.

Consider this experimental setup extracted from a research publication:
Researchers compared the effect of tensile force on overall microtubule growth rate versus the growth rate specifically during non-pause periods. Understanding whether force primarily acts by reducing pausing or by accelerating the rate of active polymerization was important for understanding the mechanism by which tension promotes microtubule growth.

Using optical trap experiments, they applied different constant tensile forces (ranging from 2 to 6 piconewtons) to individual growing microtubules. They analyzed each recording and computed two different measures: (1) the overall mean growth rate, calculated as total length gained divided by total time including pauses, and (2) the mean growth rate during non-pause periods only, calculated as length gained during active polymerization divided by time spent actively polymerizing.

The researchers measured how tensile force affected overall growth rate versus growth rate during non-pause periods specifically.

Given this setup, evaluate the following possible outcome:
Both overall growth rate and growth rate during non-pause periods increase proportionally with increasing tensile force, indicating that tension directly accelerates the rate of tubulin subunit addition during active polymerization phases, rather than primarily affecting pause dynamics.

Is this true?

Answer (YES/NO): NO